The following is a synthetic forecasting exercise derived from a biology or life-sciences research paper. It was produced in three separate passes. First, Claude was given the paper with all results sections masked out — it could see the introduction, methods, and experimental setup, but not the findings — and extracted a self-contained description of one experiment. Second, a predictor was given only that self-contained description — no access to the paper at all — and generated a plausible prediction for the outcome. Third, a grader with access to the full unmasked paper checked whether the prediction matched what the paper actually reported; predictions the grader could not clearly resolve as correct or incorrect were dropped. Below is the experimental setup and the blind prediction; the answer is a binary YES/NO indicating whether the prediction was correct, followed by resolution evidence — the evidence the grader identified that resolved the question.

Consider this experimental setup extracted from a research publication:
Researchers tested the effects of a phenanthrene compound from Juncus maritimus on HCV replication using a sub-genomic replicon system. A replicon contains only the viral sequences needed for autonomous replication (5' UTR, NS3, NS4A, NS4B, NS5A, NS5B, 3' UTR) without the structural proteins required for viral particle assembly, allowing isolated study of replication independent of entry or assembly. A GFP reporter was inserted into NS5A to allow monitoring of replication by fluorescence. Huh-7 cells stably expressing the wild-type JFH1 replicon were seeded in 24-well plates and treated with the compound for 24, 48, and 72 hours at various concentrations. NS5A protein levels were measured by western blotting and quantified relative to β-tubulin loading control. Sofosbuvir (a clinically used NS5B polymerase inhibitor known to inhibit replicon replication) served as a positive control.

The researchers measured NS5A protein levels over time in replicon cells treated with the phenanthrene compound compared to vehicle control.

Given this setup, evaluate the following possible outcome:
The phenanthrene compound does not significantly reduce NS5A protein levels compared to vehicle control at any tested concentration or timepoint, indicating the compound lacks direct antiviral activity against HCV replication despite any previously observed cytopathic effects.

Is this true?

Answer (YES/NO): NO